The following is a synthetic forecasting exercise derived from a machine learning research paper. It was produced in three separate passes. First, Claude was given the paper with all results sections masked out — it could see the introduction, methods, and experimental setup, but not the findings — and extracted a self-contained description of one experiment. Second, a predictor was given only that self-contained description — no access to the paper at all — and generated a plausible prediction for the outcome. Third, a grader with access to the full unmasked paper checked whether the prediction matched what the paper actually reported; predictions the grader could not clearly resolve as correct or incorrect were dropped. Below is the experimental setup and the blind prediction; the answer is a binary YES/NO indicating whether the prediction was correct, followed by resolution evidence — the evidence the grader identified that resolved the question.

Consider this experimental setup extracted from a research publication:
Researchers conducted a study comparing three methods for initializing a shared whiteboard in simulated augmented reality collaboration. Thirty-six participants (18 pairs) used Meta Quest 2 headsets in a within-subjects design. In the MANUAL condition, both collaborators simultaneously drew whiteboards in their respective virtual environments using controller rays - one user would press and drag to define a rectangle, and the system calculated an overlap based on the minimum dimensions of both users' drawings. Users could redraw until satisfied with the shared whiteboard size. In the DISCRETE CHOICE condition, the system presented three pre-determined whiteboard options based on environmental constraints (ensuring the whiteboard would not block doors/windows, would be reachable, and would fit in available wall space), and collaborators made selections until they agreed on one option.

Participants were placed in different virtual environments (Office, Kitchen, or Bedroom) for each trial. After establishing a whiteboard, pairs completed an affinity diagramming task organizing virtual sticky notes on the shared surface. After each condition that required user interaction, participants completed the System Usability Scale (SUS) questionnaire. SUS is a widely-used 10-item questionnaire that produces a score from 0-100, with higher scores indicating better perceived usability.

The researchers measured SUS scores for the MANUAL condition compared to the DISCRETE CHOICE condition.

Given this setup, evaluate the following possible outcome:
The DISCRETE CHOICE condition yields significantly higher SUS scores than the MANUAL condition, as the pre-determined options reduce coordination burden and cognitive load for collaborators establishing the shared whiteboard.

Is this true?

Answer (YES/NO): NO